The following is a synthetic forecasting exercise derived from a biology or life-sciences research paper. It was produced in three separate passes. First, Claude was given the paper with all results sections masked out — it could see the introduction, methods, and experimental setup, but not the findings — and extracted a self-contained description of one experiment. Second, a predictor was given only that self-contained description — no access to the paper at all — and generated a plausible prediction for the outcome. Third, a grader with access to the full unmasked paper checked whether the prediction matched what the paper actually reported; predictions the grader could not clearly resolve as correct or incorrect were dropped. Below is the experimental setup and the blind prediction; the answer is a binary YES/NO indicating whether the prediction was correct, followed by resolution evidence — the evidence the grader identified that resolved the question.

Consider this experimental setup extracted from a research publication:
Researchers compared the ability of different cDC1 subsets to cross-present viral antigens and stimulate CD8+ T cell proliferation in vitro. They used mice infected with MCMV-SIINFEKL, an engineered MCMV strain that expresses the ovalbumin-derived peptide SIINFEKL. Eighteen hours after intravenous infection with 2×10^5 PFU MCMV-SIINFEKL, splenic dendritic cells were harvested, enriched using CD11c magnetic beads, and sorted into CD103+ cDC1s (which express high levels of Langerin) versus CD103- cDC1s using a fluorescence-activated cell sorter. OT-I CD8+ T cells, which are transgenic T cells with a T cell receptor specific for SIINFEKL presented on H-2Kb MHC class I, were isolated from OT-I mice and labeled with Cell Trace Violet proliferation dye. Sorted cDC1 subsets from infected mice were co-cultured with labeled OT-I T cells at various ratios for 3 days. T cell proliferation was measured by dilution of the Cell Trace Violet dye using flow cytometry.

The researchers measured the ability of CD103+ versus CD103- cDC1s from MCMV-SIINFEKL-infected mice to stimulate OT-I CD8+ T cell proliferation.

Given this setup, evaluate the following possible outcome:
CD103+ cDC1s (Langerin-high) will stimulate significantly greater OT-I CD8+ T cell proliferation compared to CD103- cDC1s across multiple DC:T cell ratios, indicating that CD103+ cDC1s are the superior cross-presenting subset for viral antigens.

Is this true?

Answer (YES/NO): YES